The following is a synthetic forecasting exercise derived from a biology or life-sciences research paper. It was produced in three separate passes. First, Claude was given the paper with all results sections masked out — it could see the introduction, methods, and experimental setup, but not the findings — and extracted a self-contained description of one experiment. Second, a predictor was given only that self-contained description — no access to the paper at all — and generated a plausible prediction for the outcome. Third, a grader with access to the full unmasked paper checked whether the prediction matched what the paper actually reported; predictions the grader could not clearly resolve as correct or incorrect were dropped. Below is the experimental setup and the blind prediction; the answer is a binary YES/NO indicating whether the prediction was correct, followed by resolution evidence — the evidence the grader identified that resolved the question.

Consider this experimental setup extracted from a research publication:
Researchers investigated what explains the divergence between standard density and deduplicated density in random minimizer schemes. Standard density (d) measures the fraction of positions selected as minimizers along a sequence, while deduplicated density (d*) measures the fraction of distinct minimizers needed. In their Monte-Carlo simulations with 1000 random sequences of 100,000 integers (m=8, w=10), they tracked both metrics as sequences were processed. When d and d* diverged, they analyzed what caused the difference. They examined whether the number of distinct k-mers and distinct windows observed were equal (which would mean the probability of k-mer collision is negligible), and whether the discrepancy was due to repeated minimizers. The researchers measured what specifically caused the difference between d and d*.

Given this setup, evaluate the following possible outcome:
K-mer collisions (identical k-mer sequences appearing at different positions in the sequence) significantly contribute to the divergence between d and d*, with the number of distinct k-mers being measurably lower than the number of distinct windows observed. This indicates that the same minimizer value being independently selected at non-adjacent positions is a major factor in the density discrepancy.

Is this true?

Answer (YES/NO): NO